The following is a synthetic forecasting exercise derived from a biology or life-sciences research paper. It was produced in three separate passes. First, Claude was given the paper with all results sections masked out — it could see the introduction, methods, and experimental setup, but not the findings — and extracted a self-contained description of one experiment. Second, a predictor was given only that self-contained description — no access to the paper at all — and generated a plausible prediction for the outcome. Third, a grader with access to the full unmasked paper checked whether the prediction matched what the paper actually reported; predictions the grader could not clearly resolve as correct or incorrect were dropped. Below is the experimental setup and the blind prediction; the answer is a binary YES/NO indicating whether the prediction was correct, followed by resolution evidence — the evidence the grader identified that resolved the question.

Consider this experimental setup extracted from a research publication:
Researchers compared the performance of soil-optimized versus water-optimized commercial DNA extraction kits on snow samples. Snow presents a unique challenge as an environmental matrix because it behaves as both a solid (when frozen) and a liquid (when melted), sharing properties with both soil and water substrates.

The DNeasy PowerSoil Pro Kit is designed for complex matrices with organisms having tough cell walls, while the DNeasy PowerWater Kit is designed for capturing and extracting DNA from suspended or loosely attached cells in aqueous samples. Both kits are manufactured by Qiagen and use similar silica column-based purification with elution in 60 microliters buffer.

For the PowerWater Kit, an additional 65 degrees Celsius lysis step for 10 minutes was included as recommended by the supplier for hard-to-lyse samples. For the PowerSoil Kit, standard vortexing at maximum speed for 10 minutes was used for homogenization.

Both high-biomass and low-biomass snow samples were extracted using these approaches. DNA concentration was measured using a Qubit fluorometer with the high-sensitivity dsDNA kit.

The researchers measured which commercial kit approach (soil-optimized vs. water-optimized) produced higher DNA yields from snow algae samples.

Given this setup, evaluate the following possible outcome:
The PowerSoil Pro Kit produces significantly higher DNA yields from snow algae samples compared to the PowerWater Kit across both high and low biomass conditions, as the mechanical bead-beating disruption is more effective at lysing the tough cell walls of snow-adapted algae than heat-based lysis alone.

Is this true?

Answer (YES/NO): NO